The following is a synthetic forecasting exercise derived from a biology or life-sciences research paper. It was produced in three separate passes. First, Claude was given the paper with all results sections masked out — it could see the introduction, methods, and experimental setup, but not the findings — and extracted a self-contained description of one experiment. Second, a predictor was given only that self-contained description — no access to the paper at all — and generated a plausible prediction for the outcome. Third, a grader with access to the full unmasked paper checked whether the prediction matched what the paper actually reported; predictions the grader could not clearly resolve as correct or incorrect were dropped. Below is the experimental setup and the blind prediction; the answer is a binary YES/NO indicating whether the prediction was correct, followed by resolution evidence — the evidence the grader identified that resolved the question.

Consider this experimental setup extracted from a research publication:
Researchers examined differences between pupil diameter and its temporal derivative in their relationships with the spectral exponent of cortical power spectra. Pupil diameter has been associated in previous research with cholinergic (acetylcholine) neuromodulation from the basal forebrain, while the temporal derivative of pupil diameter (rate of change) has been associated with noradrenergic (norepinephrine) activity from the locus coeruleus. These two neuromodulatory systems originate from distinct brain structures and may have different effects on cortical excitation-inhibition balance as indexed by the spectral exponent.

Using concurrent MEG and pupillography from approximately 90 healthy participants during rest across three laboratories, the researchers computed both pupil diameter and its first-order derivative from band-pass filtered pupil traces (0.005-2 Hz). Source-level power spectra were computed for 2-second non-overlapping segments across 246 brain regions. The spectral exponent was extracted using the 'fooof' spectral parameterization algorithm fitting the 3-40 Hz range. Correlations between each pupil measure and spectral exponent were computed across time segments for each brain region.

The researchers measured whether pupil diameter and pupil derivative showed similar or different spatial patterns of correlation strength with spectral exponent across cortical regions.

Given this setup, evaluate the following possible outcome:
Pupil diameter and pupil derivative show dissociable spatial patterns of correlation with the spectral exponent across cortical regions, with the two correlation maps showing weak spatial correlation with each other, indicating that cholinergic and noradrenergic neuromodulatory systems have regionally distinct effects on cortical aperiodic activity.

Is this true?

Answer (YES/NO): NO